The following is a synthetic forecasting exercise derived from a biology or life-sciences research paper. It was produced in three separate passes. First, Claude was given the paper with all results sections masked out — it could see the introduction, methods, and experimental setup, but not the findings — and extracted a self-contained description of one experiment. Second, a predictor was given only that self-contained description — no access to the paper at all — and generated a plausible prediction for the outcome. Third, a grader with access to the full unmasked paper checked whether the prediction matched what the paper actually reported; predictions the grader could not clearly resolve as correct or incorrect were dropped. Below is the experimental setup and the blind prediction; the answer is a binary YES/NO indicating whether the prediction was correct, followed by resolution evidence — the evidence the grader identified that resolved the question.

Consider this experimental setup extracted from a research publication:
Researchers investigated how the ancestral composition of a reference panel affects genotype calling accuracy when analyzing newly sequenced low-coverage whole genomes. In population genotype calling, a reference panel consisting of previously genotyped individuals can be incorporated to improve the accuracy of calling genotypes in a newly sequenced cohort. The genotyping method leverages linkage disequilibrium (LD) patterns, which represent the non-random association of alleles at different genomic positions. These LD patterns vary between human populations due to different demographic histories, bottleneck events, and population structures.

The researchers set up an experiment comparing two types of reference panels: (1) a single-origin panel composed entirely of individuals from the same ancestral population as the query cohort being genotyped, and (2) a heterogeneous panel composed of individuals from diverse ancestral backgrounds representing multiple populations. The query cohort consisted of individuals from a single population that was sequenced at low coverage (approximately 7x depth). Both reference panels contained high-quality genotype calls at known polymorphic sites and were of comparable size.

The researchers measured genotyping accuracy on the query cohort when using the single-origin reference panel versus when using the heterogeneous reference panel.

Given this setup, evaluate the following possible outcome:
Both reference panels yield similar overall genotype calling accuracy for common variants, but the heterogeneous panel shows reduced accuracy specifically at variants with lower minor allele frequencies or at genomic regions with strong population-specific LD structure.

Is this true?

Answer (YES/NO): YES